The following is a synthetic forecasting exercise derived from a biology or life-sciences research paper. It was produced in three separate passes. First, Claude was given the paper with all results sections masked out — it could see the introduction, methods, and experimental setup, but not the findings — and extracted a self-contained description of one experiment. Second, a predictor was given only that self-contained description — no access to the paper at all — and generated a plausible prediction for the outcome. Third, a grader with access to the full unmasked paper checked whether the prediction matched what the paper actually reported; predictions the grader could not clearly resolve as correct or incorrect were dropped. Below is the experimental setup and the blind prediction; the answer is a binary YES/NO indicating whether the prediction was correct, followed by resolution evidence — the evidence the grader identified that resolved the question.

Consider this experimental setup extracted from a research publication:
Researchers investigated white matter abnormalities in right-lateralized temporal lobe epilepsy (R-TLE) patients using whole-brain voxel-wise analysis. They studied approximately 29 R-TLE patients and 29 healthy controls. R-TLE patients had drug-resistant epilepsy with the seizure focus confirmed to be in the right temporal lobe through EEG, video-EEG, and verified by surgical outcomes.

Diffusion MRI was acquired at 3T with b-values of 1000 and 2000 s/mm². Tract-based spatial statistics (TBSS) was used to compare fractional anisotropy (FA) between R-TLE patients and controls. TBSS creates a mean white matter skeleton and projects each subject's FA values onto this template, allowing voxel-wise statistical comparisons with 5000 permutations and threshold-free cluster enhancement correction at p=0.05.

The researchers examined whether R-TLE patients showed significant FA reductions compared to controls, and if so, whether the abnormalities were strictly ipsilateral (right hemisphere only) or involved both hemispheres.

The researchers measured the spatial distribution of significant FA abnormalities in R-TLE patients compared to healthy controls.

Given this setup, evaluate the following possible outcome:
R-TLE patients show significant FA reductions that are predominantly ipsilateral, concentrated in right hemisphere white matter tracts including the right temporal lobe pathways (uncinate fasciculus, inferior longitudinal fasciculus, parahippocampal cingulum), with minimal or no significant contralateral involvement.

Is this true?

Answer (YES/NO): NO